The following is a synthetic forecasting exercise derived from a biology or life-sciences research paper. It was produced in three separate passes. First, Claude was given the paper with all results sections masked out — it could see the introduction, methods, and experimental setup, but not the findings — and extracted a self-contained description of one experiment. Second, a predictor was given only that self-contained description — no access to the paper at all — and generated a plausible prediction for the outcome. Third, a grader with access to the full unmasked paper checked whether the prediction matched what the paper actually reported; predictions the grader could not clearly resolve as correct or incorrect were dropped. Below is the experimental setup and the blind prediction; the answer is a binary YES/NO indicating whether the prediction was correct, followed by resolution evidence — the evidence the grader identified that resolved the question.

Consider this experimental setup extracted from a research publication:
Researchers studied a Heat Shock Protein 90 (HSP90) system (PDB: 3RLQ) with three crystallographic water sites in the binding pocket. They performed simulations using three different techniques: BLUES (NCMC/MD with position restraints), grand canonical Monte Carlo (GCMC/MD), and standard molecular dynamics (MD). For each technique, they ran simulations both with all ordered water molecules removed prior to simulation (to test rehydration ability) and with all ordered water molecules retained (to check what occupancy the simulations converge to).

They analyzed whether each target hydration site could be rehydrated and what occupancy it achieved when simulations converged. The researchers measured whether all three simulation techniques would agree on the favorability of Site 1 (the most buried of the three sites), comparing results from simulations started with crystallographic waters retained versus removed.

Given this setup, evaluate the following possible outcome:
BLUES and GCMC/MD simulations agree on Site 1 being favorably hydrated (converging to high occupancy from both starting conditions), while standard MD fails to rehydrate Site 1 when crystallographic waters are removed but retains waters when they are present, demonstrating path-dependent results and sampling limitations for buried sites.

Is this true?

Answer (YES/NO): NO